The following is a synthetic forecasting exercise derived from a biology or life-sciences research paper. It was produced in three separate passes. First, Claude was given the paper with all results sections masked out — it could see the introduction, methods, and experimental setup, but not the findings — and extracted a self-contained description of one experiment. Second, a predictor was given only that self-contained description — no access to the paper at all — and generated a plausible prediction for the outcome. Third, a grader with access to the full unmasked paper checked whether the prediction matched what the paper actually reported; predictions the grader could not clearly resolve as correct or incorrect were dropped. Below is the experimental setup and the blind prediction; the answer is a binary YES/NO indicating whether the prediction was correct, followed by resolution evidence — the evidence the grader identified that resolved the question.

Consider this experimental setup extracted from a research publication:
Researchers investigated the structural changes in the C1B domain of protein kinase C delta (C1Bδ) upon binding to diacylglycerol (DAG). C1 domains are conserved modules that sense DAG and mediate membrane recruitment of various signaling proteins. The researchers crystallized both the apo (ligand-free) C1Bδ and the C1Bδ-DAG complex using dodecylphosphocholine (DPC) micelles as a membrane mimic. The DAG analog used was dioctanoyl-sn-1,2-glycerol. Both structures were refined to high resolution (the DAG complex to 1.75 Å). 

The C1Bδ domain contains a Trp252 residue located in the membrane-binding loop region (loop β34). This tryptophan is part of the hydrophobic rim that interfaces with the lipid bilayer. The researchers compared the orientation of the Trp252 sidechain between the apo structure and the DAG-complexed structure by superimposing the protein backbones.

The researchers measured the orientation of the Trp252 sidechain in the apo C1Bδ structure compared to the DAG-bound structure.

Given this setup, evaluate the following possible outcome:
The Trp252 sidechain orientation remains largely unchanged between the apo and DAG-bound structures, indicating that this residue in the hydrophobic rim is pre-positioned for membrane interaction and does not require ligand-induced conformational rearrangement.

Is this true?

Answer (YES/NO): NO